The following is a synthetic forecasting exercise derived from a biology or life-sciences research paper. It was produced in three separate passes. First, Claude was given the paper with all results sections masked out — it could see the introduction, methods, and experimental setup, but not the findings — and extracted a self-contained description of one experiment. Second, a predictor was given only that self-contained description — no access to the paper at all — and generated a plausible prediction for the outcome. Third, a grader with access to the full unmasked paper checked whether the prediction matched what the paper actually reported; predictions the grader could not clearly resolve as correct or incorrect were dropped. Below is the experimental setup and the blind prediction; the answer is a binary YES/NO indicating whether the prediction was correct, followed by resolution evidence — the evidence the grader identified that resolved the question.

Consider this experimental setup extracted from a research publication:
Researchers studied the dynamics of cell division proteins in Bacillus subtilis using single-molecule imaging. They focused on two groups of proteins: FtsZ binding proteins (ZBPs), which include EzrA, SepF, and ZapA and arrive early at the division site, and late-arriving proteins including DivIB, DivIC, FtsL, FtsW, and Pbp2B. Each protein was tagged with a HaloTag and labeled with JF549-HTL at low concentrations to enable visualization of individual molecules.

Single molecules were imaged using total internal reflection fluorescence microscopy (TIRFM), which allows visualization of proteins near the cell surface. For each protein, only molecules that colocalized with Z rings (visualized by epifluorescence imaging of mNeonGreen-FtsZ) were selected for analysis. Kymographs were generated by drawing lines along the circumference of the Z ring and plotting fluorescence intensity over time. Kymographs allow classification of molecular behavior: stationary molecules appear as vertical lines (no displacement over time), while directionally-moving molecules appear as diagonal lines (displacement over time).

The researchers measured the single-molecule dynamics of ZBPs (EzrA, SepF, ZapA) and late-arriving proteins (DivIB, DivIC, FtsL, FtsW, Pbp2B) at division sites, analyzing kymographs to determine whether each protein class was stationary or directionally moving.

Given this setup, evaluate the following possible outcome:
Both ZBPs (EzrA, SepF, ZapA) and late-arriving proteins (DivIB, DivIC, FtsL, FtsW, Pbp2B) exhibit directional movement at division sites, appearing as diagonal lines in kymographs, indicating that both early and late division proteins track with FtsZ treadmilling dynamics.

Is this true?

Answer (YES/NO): NO